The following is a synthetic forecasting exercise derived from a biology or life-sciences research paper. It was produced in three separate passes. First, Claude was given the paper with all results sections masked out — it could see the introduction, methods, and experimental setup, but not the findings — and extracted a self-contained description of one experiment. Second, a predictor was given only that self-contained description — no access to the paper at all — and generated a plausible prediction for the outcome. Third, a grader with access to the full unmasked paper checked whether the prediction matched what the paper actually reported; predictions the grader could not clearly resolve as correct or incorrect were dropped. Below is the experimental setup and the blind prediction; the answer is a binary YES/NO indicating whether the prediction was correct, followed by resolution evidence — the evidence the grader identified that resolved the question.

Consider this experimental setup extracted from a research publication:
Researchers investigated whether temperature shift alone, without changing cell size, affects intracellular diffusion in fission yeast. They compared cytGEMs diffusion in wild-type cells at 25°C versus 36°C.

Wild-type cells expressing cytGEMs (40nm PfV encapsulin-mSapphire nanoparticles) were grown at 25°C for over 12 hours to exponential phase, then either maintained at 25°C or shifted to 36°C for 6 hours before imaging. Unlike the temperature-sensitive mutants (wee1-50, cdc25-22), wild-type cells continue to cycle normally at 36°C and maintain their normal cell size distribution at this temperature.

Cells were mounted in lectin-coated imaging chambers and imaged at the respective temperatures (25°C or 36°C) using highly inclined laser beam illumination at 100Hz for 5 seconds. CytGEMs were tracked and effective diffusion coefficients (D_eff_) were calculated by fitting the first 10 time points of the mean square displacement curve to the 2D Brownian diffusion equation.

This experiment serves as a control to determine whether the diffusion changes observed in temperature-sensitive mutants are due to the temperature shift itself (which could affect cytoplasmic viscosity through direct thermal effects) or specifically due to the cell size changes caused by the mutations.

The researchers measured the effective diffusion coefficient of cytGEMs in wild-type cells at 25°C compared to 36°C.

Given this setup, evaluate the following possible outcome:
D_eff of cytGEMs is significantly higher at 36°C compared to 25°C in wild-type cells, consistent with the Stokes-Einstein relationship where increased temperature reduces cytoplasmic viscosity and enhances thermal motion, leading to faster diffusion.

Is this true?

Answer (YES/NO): YES